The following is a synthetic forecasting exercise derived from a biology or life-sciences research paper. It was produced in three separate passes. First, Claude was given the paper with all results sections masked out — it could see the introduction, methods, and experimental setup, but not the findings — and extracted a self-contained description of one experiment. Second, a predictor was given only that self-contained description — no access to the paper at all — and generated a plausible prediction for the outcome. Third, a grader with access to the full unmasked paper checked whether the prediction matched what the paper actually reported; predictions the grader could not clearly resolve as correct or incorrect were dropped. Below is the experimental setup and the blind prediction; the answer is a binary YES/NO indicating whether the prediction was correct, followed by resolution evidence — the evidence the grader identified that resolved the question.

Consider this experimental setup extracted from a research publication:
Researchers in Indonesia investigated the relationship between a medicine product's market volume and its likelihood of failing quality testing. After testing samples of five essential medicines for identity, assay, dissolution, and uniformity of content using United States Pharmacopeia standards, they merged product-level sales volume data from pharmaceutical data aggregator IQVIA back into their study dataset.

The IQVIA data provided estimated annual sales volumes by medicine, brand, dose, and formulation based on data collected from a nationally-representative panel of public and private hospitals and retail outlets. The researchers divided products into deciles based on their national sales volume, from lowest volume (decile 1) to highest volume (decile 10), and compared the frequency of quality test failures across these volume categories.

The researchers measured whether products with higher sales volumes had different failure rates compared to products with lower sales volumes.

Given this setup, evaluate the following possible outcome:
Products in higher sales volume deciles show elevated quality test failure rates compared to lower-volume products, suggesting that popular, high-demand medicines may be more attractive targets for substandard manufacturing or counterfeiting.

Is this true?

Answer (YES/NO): NO